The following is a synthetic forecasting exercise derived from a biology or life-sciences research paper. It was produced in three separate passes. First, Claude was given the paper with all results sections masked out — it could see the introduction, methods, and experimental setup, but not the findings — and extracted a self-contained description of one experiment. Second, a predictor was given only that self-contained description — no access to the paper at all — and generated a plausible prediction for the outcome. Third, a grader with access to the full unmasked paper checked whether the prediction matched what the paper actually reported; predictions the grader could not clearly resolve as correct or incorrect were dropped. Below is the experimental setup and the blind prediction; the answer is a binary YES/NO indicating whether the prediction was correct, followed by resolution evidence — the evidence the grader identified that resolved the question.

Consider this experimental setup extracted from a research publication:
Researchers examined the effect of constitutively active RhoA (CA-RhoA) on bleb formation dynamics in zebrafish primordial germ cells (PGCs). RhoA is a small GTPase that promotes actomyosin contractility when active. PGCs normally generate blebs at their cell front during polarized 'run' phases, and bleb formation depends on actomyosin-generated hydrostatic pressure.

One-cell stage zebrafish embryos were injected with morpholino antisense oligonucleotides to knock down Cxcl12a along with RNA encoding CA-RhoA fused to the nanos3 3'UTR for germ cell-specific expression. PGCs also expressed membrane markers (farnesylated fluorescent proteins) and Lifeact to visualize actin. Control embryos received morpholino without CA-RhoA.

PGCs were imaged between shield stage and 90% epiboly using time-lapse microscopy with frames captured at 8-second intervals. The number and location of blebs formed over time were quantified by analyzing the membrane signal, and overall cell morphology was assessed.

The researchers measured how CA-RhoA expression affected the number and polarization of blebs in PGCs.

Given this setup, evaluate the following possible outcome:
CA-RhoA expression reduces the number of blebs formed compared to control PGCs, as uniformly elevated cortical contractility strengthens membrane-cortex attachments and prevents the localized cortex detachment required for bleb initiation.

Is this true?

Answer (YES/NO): NO